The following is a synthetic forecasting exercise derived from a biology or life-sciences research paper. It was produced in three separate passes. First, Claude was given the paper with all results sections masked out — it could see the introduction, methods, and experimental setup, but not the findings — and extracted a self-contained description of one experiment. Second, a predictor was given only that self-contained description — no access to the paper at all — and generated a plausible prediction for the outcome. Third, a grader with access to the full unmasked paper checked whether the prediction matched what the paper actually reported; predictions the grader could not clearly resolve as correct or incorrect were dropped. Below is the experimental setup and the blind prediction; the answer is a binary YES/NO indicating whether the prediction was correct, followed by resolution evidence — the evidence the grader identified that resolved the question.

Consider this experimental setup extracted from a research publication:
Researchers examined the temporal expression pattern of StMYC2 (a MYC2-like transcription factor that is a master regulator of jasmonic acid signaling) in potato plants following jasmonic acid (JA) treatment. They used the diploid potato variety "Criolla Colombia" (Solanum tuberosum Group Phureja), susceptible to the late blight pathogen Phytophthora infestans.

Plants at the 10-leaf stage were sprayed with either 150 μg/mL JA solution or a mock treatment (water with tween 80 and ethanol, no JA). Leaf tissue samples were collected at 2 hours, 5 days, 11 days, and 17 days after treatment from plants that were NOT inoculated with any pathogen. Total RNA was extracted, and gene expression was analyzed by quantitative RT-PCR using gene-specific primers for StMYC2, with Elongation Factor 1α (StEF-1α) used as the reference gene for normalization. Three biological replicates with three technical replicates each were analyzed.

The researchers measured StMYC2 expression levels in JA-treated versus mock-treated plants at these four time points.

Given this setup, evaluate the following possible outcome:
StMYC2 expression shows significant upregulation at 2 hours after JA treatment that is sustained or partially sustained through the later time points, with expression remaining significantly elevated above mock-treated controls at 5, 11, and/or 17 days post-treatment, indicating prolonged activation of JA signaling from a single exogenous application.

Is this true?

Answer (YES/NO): YES